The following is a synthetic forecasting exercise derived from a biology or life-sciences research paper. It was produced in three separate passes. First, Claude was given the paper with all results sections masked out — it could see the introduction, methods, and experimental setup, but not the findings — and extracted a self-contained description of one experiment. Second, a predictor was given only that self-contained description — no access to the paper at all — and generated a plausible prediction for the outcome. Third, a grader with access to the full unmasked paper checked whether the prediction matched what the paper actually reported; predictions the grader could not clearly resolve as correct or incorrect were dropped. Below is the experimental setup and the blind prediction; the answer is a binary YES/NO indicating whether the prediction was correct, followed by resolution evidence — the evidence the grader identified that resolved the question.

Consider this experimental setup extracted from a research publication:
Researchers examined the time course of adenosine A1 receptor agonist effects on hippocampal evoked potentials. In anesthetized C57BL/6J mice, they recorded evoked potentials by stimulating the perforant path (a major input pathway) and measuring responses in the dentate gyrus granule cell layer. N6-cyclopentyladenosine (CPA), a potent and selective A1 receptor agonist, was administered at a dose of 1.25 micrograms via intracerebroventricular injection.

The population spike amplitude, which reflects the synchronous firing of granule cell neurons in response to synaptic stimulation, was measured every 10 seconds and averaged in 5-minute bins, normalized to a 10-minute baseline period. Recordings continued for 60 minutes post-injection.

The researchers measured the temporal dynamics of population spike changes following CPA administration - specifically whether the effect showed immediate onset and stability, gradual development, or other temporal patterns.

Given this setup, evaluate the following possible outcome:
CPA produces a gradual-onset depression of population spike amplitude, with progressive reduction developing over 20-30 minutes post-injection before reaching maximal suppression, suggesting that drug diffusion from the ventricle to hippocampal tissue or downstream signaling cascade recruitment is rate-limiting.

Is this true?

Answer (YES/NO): YES